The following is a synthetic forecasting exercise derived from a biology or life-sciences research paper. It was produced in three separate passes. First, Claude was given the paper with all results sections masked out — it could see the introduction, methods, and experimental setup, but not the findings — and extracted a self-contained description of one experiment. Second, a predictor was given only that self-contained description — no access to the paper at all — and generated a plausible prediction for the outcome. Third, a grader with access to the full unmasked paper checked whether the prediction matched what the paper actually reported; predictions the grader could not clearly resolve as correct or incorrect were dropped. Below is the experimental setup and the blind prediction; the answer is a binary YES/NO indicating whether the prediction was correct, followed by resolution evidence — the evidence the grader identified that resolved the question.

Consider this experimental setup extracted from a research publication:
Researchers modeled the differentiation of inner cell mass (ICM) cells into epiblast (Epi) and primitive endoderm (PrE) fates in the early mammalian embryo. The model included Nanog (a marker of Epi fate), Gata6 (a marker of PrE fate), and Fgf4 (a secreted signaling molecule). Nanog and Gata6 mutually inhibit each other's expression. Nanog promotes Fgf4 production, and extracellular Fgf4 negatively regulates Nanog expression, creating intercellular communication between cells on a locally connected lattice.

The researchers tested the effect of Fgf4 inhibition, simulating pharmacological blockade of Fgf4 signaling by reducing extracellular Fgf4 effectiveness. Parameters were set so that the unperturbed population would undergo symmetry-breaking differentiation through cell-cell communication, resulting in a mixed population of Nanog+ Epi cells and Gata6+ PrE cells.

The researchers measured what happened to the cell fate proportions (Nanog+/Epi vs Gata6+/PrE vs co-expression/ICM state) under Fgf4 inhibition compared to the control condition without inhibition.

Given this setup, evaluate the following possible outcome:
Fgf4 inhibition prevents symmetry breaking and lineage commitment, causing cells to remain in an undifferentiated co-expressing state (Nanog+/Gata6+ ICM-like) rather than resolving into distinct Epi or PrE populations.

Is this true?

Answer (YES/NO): NO